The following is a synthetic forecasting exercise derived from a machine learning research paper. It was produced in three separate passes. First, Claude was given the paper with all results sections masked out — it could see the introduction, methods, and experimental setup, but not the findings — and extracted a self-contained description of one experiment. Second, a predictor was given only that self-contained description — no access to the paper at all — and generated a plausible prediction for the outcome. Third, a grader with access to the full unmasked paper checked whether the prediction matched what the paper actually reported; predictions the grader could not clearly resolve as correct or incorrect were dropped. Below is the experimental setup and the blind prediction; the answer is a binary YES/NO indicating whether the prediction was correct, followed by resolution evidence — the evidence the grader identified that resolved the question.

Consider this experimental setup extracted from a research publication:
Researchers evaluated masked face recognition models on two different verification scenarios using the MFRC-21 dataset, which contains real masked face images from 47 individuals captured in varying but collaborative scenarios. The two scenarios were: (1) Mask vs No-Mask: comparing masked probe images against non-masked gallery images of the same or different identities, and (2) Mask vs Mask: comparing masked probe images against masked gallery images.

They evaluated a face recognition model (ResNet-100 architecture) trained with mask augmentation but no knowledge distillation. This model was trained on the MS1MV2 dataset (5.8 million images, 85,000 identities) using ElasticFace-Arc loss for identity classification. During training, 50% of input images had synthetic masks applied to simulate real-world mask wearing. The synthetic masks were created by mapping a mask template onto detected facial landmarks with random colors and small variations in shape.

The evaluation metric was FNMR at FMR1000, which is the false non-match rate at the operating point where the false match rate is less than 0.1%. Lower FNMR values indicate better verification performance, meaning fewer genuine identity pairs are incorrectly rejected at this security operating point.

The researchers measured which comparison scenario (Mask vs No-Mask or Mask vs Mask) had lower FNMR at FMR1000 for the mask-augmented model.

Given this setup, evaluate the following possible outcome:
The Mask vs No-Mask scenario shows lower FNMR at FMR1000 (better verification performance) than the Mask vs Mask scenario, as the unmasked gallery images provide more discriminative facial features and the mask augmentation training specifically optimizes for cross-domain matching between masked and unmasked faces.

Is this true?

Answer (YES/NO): YES